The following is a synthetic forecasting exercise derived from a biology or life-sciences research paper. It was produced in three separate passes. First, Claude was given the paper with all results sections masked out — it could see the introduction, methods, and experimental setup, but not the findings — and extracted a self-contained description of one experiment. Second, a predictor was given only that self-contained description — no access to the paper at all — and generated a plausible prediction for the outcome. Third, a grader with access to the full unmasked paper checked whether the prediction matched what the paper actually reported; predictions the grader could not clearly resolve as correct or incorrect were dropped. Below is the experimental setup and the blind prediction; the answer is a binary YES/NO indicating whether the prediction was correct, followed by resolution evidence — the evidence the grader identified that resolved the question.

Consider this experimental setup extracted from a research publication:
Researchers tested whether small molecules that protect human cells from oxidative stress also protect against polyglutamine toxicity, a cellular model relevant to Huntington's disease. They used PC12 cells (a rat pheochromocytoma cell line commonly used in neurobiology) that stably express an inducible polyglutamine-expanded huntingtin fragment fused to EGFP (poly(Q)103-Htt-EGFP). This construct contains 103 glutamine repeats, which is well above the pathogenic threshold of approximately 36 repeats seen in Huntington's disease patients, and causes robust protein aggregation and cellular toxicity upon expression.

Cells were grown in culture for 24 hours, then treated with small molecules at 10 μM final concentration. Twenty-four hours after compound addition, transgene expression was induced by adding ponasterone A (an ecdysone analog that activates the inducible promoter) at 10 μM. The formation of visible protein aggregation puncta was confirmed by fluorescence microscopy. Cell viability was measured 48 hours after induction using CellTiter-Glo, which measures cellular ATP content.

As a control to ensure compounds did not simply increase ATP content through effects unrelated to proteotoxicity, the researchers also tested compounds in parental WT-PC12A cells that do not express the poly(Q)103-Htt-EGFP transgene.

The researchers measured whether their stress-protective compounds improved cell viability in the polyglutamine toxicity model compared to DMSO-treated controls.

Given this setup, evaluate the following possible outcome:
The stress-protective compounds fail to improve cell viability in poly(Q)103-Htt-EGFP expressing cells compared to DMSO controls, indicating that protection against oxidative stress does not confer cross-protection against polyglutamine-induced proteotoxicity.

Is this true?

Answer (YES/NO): NO